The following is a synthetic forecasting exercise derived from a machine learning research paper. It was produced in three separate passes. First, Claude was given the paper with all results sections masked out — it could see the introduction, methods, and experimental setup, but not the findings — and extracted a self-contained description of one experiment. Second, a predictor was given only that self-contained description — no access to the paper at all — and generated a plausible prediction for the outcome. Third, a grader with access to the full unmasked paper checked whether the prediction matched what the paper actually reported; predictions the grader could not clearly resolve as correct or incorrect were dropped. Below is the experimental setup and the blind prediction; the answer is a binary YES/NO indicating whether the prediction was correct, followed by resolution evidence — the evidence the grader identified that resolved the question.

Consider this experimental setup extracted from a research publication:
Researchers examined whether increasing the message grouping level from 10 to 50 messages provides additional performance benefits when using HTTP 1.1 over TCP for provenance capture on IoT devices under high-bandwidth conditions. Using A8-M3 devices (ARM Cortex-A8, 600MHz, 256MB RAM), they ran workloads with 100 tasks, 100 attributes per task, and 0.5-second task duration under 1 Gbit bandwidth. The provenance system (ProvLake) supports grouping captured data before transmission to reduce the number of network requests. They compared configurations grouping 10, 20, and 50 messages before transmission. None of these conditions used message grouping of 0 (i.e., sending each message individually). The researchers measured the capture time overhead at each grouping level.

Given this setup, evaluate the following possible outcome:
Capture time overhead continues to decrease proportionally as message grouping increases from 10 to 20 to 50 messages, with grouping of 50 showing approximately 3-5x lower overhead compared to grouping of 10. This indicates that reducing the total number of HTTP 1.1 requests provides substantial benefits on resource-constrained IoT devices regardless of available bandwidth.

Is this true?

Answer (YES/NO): NO